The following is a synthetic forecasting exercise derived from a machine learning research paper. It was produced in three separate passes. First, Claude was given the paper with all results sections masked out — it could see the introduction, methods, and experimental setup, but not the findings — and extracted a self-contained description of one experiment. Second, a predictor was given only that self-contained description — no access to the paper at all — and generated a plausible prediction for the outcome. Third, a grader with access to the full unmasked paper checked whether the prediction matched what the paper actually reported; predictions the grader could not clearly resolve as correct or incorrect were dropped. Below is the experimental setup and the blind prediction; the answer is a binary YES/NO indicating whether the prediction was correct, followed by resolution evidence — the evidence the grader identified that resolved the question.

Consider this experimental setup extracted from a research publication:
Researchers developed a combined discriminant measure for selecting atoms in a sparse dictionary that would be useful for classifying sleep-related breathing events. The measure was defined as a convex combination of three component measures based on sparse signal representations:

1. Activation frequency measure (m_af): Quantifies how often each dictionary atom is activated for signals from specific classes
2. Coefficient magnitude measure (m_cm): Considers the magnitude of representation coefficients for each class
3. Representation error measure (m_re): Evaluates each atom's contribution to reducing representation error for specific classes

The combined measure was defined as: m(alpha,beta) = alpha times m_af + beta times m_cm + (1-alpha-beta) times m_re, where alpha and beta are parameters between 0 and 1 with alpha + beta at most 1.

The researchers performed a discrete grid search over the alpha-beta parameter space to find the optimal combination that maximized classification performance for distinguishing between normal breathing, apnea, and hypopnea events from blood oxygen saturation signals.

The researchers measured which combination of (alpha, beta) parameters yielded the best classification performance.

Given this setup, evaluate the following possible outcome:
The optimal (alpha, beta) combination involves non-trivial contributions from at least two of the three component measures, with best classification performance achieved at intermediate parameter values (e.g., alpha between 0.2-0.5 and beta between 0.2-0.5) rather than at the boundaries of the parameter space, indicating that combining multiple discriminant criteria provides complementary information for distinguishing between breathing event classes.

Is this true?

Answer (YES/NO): NO